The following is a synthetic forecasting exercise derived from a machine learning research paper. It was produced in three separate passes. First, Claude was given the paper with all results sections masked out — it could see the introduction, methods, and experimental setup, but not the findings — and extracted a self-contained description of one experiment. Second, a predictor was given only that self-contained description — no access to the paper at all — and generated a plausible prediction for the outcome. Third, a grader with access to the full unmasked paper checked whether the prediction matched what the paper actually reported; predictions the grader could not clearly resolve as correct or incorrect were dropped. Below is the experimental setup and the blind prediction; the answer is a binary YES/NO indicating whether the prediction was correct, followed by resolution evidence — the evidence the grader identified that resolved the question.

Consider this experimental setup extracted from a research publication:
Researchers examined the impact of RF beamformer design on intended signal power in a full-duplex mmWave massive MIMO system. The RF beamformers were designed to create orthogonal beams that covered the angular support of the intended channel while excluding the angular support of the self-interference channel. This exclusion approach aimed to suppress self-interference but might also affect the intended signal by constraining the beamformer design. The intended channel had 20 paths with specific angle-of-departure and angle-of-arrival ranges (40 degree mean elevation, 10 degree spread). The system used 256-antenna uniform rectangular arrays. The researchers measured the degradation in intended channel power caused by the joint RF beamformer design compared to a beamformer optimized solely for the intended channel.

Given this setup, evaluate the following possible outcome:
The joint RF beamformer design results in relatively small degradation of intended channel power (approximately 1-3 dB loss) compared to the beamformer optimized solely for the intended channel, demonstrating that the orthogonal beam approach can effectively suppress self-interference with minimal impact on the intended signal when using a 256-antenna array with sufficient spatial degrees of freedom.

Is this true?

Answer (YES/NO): YES